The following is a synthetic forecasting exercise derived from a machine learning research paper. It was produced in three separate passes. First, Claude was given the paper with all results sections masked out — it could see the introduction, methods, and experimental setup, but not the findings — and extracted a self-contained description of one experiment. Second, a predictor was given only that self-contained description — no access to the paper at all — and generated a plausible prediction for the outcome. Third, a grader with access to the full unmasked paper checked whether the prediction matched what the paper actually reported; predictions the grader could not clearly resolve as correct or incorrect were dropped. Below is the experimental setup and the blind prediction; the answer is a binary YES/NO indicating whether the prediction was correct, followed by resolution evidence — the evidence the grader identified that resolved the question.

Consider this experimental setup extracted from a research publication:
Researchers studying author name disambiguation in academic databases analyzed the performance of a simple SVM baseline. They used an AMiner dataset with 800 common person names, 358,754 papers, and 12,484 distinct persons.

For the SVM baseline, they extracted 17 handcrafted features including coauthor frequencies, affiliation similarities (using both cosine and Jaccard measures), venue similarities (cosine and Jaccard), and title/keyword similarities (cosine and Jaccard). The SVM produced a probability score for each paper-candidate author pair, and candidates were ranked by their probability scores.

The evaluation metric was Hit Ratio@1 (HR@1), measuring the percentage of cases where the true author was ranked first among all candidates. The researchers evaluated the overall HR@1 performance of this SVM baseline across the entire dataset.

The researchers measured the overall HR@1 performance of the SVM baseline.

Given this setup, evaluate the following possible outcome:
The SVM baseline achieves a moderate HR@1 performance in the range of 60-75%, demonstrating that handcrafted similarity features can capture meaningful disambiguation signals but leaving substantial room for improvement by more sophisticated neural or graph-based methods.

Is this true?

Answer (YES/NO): NO